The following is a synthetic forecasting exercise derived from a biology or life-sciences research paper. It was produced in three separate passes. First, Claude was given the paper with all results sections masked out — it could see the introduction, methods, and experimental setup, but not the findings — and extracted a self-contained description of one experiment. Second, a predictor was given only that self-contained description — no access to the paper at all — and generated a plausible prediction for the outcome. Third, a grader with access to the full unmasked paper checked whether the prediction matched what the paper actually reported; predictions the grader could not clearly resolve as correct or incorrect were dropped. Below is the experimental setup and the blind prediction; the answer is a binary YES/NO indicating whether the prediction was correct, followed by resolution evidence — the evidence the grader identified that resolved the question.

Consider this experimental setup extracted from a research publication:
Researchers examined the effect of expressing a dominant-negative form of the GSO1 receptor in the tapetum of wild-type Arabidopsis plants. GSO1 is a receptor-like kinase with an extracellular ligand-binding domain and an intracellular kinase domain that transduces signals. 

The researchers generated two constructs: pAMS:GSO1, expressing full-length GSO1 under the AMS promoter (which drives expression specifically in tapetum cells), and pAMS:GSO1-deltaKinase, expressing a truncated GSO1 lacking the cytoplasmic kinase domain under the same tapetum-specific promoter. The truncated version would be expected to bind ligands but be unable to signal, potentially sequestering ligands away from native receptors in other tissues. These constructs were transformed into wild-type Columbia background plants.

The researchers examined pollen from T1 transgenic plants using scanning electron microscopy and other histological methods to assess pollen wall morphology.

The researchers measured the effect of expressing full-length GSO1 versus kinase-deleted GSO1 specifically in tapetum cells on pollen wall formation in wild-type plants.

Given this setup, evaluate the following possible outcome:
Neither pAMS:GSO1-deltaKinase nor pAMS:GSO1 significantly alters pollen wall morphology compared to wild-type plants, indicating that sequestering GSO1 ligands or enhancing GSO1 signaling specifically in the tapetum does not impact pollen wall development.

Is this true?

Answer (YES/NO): NO